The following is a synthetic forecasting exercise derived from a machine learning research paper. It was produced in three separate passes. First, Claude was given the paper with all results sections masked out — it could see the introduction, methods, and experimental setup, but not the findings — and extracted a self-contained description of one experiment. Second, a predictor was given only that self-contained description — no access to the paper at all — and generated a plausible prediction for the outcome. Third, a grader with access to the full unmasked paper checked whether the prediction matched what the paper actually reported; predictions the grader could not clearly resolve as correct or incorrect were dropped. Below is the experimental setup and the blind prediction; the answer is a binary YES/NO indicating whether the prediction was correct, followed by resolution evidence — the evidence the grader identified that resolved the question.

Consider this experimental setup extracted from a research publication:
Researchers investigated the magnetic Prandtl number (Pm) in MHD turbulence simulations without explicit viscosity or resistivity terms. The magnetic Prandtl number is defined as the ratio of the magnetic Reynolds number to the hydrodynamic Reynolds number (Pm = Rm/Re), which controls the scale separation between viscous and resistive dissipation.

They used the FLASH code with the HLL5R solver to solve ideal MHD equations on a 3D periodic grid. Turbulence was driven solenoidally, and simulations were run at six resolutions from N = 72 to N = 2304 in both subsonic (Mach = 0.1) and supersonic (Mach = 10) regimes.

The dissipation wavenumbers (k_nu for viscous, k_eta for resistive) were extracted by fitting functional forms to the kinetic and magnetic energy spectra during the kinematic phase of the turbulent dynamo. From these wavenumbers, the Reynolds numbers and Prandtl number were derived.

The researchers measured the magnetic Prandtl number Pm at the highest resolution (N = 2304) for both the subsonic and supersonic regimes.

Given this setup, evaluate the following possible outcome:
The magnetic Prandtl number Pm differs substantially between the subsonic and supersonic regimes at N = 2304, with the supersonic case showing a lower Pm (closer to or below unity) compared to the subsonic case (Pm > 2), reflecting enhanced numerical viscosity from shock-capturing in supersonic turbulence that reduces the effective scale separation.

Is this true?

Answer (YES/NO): NO